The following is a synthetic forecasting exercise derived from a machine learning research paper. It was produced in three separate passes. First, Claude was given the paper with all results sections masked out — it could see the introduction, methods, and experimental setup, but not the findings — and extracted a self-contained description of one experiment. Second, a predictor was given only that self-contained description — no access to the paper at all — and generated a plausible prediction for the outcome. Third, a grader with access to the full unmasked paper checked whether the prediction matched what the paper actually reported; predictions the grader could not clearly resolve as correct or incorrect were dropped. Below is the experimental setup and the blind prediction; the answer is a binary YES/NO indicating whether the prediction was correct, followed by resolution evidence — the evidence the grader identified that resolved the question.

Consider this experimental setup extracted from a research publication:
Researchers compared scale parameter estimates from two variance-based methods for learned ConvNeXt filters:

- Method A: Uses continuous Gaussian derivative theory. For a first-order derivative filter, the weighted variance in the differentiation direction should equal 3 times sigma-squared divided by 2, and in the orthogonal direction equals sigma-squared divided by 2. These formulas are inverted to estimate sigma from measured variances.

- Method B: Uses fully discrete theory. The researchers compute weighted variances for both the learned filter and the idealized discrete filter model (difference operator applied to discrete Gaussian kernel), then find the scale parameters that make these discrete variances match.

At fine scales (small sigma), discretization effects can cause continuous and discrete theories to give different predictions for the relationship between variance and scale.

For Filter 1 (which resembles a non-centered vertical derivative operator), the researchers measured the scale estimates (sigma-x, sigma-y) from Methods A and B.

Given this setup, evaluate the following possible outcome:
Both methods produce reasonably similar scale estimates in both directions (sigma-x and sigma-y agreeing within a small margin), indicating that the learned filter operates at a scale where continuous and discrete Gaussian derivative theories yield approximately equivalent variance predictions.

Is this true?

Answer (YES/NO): NO